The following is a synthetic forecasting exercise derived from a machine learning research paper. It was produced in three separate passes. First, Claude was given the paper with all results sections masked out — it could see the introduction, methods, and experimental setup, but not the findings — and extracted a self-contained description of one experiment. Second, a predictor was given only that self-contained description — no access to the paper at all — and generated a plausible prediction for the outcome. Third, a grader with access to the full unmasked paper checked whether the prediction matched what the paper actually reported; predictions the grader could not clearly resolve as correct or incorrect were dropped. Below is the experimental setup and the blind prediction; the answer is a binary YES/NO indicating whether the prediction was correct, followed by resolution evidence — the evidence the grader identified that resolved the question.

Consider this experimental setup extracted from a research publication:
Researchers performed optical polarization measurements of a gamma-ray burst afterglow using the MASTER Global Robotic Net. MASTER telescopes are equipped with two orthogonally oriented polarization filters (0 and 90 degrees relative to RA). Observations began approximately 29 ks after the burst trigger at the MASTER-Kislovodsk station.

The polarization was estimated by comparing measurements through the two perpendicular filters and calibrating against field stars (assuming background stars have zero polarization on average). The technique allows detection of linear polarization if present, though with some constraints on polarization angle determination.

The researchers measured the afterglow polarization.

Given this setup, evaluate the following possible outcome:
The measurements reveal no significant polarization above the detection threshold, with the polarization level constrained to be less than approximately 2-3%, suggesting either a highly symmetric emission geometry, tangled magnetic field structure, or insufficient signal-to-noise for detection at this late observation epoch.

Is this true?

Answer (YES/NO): NO